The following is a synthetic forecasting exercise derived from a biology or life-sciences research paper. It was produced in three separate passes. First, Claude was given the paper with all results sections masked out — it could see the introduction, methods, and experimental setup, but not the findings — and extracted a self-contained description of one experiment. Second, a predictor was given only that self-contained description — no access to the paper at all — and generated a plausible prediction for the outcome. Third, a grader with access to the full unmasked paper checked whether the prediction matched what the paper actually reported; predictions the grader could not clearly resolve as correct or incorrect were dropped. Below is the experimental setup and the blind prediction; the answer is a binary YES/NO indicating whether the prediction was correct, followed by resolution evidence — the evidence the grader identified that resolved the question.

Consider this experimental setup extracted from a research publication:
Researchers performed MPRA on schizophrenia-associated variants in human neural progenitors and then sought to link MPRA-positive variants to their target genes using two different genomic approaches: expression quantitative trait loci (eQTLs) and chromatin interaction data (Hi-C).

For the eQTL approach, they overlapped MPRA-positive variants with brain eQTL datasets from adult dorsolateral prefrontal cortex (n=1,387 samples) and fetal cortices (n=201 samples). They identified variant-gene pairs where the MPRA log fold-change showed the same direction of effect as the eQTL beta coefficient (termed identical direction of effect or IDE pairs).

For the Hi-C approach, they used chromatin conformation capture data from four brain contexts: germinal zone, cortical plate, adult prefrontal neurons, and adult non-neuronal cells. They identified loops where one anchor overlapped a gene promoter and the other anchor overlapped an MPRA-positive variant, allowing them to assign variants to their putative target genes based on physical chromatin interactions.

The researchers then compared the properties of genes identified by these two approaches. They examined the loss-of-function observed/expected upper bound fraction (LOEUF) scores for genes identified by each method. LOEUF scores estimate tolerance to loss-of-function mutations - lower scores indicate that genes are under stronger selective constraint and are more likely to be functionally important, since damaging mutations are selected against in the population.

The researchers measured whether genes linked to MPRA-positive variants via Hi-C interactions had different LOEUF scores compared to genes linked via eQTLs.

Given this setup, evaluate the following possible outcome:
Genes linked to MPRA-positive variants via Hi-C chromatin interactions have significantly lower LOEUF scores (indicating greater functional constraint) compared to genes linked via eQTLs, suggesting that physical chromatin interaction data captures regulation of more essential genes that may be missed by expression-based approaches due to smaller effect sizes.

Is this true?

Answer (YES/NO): YES